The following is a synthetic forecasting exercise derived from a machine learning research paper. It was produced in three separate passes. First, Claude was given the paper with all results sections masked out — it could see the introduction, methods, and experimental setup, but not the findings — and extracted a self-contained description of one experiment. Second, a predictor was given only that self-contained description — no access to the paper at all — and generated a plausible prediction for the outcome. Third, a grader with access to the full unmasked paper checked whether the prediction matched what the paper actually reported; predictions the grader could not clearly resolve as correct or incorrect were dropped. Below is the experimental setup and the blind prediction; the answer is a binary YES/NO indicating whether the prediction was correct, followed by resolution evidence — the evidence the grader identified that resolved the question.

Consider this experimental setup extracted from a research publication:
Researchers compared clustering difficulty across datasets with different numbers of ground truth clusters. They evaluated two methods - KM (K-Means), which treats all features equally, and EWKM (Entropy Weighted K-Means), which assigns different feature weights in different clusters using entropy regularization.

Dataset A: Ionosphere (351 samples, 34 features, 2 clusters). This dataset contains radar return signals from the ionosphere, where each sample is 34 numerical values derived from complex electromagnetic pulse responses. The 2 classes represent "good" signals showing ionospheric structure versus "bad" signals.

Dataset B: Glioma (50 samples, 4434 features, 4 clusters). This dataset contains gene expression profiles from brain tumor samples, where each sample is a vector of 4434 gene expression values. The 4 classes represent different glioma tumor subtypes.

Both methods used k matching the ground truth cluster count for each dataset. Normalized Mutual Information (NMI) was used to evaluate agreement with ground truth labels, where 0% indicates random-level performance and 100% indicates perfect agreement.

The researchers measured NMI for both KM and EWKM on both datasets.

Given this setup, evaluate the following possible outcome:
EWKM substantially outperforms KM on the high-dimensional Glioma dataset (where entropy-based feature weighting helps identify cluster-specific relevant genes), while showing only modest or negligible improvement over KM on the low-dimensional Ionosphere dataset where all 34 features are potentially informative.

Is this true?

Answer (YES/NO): NO